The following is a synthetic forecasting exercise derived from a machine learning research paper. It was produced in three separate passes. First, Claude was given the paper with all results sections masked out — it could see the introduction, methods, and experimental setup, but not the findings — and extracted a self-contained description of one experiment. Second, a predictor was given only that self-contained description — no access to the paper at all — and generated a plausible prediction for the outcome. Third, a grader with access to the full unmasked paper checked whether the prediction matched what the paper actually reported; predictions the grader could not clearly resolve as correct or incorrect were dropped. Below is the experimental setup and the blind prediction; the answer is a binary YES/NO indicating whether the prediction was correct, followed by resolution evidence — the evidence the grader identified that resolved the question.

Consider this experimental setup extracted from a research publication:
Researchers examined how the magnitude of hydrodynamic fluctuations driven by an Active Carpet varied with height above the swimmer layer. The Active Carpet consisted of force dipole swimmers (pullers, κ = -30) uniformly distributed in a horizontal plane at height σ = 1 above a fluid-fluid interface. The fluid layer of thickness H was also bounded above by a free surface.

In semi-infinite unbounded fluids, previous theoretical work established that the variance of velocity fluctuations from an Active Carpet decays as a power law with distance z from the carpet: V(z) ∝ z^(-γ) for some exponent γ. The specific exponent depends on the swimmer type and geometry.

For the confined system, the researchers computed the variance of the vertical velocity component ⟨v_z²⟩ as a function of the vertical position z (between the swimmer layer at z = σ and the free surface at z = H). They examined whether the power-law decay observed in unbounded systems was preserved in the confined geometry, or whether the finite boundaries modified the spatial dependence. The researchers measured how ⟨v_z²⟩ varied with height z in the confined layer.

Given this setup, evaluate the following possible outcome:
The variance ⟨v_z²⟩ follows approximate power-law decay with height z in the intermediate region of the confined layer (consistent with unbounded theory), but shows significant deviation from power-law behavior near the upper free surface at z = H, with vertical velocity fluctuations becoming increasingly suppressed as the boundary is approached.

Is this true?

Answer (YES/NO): NO